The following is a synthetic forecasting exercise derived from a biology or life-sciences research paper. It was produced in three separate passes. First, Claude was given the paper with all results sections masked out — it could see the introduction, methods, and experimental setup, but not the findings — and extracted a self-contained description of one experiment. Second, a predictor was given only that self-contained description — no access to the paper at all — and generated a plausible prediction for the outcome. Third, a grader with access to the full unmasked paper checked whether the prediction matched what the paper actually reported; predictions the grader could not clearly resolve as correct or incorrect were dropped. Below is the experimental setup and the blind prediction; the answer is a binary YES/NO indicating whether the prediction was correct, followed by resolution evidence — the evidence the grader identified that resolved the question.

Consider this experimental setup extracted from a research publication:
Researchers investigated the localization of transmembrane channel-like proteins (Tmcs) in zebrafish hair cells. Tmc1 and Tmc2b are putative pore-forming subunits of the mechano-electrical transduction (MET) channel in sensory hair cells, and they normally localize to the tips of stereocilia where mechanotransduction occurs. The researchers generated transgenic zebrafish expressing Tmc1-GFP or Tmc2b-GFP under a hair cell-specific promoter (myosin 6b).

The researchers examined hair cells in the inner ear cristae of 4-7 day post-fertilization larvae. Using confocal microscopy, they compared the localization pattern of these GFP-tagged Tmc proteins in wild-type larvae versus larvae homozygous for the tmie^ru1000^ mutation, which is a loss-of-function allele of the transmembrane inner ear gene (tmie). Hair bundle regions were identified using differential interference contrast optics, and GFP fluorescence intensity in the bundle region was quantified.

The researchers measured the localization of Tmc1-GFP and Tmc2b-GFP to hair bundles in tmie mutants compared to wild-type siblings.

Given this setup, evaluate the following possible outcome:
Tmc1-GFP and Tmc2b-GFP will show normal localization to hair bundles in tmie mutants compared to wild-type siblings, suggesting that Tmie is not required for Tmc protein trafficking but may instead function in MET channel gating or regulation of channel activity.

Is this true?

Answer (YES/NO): NO